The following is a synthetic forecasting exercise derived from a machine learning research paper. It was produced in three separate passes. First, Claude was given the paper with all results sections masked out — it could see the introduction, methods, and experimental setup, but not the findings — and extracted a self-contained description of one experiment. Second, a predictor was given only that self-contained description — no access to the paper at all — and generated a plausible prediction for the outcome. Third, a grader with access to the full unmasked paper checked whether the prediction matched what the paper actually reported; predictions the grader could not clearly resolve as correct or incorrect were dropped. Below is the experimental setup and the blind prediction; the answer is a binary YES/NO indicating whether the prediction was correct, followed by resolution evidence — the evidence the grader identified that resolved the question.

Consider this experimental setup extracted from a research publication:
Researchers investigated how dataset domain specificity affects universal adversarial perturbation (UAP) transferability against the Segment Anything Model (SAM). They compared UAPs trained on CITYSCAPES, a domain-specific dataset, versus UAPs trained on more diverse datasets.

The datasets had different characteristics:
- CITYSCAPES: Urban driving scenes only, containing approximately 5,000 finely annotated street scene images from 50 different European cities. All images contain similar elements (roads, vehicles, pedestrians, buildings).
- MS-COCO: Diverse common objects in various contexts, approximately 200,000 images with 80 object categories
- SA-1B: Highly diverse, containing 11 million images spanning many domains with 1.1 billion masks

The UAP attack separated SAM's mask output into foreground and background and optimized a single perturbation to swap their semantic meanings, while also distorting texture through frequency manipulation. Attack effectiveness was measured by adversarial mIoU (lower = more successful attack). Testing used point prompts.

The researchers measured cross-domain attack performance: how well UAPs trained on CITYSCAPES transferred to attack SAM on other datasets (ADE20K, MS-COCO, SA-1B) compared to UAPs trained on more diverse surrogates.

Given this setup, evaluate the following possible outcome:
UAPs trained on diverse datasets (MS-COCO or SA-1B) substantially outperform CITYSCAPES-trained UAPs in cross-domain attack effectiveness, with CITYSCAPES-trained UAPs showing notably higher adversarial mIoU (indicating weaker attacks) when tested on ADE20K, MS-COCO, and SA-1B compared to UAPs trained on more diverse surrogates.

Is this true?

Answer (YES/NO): YES